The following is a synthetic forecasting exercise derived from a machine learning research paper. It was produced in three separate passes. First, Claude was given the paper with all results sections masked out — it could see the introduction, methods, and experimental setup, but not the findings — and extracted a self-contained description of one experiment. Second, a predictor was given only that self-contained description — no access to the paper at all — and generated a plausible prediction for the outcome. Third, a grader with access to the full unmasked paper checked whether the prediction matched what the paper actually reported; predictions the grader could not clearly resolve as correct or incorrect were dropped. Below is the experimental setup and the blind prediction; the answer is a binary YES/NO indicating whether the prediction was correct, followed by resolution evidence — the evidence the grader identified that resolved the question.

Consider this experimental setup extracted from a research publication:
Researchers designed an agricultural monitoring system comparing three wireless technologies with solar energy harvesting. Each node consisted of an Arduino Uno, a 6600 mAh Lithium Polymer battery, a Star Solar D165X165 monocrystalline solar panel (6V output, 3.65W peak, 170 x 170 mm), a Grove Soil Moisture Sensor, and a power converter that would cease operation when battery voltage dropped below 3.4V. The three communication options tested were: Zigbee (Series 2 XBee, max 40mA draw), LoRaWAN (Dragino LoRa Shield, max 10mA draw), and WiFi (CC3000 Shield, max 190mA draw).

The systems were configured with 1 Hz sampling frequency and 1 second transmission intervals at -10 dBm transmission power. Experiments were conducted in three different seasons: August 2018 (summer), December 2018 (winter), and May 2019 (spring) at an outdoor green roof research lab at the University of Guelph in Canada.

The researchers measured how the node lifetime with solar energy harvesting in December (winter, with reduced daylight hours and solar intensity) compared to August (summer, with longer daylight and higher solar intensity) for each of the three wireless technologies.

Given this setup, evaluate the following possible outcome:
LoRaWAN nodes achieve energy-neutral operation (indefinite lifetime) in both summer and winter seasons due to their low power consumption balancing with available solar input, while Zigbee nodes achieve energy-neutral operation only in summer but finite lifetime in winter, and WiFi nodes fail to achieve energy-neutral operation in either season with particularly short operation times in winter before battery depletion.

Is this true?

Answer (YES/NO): NO